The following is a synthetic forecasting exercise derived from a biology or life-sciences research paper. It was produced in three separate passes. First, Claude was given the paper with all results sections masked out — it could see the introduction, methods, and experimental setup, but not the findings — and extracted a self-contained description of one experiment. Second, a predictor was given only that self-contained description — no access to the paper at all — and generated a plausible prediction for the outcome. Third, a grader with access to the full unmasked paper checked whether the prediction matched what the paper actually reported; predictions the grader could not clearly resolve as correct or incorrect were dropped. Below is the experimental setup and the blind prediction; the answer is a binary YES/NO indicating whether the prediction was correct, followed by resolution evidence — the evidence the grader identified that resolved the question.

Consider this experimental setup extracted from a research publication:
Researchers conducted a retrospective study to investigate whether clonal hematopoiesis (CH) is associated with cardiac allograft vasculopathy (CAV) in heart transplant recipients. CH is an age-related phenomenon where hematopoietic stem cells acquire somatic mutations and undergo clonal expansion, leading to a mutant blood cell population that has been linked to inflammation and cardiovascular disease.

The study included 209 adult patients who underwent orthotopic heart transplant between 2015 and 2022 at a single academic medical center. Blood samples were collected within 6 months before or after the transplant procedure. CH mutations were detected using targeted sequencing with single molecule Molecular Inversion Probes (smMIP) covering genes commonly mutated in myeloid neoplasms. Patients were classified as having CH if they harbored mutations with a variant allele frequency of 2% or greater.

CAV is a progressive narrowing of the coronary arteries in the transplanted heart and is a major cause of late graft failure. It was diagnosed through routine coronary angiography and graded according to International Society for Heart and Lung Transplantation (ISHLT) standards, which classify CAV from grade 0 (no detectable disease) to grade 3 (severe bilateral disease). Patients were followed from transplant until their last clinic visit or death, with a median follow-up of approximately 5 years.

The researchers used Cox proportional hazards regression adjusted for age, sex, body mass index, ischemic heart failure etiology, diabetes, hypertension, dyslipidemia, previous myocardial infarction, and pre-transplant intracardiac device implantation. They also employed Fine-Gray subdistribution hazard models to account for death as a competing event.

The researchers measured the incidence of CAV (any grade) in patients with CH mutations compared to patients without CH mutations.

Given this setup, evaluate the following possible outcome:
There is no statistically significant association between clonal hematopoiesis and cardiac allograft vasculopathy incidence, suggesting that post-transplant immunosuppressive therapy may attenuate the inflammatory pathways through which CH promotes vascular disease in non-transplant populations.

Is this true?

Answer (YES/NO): YES